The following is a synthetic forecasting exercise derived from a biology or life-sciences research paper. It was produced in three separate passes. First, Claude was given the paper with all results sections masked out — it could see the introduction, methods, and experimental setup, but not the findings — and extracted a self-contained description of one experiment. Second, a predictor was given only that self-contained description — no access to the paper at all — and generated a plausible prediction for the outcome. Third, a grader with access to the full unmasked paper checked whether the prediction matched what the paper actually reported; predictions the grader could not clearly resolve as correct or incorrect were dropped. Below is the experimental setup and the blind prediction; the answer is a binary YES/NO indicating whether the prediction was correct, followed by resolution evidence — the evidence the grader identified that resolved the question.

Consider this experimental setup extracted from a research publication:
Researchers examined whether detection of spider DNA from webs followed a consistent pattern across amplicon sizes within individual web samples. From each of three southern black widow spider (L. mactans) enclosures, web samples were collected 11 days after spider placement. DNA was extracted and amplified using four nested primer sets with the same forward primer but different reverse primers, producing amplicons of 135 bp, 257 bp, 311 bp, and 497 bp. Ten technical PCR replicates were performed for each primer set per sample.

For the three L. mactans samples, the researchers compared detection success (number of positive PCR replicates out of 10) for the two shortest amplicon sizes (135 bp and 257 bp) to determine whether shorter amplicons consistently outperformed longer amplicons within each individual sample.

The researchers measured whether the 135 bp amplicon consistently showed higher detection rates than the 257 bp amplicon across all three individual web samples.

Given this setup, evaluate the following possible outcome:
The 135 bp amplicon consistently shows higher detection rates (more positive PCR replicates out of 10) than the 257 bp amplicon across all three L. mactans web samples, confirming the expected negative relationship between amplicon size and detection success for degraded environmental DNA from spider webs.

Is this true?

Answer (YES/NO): NO